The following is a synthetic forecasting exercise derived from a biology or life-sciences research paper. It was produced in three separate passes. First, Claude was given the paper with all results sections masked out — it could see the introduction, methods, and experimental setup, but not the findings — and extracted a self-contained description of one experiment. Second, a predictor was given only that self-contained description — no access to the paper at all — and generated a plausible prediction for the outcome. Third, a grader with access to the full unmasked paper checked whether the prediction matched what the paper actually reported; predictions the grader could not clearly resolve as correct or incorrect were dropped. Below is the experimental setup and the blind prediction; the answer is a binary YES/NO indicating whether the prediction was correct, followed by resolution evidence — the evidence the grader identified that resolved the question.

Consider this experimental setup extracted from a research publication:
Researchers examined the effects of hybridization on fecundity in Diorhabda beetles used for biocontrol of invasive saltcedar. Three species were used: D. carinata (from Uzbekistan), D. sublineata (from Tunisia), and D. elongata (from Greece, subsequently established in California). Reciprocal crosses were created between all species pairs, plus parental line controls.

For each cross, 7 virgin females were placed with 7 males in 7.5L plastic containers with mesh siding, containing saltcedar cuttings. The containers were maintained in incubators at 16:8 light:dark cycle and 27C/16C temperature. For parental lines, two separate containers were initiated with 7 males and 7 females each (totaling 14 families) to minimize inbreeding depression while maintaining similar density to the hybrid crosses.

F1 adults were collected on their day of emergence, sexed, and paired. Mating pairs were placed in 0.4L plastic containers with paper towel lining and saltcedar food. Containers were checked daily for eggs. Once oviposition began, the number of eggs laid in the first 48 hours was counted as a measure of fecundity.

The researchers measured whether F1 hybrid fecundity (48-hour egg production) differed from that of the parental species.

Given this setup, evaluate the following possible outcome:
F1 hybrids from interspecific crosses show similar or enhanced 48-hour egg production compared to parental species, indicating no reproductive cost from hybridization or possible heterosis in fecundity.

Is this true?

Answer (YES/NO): YES